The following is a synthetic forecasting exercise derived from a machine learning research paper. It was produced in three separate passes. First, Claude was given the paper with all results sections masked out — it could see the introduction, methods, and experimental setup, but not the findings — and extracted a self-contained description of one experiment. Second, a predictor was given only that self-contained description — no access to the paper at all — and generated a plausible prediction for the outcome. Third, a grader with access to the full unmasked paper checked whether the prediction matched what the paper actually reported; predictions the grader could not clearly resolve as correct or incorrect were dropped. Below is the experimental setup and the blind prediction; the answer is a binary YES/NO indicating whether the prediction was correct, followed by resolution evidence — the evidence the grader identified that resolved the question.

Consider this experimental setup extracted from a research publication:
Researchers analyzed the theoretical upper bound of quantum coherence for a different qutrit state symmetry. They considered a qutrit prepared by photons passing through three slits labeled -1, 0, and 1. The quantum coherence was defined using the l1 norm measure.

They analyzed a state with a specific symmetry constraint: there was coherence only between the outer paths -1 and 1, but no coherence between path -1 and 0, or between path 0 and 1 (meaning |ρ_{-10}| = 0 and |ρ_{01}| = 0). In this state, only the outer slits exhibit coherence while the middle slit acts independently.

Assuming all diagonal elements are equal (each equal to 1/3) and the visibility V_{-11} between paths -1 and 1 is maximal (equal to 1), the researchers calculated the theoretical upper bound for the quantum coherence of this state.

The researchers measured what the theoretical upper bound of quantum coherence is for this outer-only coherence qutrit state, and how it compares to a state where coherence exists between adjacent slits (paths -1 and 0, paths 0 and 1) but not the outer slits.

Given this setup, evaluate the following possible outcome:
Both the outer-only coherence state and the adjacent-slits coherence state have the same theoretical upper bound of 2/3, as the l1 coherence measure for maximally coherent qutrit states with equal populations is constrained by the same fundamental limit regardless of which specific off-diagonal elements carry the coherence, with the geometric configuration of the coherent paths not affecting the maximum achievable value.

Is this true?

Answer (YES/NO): NO